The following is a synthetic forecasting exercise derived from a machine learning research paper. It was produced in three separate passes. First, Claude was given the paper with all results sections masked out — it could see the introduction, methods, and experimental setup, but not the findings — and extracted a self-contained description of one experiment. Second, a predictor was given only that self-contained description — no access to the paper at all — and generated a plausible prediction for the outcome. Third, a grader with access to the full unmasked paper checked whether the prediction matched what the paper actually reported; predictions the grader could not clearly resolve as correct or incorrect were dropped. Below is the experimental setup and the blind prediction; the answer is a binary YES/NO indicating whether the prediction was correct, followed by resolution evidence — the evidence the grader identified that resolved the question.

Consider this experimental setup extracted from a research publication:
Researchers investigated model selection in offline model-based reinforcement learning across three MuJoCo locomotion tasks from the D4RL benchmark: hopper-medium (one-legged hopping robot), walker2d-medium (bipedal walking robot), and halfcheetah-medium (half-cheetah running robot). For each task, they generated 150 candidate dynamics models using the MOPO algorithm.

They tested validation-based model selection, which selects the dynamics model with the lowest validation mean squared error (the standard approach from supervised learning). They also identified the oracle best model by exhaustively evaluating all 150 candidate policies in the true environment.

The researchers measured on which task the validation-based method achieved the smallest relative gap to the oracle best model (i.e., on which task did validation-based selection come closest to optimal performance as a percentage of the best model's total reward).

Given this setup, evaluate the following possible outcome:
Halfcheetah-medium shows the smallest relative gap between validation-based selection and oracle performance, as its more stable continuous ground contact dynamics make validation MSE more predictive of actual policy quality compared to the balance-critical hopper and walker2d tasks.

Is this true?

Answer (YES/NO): YES